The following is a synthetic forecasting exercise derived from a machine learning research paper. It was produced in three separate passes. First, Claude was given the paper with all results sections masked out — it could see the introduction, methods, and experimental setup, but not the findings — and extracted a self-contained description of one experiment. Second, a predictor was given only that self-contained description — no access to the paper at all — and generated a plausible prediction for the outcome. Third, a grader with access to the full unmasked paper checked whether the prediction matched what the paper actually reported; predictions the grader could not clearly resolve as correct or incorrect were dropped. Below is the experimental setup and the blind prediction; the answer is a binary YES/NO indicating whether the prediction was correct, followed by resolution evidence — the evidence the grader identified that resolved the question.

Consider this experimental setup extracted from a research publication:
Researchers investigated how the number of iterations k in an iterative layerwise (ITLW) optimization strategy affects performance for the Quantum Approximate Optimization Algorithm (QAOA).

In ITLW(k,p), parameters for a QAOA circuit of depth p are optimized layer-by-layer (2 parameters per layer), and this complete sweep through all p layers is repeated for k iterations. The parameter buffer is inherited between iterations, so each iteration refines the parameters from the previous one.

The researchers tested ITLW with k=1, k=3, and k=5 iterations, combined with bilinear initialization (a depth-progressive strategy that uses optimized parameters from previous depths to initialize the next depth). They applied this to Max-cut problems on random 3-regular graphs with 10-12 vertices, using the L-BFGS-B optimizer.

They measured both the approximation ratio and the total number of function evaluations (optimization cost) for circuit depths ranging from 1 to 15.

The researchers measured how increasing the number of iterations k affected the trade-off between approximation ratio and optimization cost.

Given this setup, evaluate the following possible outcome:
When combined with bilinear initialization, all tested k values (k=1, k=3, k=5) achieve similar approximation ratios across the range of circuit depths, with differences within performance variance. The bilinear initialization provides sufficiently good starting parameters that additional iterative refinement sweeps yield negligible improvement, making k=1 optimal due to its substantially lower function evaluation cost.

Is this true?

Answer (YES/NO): NO